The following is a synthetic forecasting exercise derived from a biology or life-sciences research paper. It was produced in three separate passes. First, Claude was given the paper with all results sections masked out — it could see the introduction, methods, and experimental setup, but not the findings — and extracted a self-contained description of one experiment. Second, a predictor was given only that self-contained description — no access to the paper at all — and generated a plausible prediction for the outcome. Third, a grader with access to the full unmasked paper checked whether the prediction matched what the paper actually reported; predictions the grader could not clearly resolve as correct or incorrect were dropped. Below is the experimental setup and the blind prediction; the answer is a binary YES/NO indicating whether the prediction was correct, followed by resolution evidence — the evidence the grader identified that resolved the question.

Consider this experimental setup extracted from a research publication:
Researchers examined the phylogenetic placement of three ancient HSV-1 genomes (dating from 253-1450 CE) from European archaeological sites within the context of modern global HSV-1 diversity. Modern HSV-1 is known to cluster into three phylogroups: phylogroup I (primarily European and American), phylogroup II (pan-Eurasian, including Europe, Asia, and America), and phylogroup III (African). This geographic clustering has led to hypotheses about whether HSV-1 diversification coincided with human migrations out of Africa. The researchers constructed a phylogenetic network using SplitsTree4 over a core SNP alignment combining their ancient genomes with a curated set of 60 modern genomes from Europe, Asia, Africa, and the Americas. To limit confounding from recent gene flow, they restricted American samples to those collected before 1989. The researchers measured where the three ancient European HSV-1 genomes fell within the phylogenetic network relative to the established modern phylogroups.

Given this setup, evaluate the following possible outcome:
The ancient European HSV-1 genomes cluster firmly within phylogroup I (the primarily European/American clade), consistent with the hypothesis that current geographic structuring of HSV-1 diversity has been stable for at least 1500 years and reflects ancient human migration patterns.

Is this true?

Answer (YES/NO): NO